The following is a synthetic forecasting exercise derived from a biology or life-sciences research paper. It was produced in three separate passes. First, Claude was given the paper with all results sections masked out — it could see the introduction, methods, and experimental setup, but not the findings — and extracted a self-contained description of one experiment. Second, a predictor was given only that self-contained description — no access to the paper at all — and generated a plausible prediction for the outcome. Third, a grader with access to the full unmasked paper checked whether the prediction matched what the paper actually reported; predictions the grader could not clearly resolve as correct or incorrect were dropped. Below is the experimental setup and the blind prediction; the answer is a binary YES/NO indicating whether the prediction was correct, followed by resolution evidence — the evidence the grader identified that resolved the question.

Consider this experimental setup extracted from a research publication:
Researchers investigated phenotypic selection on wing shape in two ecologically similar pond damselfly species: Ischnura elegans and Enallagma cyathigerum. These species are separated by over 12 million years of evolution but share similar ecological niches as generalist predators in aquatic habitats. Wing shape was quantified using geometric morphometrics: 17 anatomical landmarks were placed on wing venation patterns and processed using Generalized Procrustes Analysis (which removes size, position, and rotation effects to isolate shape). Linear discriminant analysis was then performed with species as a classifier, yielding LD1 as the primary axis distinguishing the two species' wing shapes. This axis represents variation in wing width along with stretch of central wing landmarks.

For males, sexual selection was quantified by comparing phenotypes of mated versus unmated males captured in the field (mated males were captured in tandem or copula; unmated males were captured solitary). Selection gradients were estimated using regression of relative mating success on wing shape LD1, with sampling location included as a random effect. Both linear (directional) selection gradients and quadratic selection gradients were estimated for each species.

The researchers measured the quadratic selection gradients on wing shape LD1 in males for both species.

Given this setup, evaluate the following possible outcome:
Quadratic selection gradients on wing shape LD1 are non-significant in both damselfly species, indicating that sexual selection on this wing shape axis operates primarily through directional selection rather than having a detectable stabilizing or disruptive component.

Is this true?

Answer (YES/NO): NO